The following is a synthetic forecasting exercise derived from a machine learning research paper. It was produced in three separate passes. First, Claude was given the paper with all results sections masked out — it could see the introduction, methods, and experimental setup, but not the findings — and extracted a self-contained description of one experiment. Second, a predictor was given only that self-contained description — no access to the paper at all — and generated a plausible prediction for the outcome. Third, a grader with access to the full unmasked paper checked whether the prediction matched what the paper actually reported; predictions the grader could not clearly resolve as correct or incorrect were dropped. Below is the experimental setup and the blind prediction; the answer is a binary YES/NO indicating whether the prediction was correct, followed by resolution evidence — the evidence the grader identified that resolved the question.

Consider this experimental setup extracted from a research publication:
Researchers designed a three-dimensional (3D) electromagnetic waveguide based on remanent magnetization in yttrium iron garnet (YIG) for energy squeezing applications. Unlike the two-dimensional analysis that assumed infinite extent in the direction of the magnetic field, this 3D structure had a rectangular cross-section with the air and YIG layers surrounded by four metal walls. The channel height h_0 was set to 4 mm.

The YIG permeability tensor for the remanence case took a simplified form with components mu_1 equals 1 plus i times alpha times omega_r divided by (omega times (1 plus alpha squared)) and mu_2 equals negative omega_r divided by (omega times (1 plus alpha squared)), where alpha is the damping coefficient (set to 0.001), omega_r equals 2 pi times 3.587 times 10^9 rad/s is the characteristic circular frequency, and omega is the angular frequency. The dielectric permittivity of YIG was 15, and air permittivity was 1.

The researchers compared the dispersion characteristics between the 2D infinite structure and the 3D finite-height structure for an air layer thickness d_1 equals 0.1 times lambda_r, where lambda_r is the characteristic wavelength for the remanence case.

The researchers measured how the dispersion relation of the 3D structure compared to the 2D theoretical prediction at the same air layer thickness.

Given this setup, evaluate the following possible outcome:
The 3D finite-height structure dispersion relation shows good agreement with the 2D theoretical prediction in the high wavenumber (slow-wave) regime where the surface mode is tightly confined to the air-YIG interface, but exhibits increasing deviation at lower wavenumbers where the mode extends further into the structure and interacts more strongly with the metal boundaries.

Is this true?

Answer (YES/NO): NO